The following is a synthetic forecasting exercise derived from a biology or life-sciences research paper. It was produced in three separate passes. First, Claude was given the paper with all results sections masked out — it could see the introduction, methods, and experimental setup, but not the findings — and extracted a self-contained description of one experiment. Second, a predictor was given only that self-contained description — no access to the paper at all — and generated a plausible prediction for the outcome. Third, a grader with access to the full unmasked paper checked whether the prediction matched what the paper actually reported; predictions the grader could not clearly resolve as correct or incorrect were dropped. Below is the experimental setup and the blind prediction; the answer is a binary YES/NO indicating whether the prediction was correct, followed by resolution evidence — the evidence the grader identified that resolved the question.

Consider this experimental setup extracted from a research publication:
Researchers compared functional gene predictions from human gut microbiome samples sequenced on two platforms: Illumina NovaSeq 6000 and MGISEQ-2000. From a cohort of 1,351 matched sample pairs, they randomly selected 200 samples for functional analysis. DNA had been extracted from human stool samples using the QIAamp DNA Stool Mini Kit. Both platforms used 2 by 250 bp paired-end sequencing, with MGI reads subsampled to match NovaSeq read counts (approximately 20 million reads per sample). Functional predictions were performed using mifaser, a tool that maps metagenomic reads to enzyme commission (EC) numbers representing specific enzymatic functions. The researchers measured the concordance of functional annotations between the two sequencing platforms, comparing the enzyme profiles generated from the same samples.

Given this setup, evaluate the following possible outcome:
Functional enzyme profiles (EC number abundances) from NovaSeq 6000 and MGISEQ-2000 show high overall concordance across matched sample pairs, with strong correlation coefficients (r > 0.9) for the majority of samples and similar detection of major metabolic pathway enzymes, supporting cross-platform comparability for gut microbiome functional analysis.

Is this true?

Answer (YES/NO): NO